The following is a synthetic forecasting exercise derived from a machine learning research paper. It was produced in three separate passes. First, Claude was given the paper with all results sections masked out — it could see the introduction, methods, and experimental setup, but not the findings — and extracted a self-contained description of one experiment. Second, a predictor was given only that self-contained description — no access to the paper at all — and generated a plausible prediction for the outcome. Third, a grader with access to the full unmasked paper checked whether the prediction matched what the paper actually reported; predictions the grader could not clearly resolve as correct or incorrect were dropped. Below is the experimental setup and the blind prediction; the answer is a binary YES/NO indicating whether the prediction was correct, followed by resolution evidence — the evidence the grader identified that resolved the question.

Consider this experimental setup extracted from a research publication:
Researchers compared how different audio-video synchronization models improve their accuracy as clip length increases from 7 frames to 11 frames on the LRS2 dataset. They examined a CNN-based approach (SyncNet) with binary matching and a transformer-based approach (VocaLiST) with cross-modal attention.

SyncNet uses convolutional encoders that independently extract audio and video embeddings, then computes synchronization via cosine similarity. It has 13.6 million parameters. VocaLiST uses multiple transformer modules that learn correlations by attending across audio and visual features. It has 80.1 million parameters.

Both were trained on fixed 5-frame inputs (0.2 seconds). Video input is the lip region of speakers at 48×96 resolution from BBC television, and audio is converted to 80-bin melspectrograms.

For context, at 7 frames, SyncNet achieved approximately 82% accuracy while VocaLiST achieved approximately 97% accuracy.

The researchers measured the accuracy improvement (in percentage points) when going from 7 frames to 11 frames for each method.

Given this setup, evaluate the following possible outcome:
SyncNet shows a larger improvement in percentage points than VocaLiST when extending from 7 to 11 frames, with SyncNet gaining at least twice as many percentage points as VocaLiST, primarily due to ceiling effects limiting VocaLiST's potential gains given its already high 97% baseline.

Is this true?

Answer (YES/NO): YES